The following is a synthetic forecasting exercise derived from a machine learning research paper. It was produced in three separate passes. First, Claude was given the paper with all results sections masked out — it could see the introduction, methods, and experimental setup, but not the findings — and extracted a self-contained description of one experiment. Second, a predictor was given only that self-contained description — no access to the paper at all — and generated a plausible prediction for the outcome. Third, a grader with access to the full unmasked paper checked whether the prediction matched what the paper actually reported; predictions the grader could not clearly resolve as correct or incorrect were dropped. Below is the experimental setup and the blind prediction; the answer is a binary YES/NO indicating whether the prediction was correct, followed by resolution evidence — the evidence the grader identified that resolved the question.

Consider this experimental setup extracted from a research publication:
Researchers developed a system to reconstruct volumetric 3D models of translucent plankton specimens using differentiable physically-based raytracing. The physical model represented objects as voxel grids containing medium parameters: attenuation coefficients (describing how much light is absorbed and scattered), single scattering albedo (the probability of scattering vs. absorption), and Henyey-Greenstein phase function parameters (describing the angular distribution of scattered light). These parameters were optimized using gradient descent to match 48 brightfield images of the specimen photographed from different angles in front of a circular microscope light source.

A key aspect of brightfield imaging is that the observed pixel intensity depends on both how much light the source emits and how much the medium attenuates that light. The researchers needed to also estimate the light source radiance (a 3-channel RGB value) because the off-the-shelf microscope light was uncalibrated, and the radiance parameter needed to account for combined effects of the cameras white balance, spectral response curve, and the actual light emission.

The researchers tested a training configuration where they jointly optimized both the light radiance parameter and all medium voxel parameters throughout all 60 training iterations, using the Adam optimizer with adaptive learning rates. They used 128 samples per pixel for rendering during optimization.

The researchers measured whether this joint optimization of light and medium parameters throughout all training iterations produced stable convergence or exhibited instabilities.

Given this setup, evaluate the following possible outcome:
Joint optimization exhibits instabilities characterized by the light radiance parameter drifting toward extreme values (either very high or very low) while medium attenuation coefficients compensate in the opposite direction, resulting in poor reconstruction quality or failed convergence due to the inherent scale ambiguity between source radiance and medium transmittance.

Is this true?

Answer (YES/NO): NO